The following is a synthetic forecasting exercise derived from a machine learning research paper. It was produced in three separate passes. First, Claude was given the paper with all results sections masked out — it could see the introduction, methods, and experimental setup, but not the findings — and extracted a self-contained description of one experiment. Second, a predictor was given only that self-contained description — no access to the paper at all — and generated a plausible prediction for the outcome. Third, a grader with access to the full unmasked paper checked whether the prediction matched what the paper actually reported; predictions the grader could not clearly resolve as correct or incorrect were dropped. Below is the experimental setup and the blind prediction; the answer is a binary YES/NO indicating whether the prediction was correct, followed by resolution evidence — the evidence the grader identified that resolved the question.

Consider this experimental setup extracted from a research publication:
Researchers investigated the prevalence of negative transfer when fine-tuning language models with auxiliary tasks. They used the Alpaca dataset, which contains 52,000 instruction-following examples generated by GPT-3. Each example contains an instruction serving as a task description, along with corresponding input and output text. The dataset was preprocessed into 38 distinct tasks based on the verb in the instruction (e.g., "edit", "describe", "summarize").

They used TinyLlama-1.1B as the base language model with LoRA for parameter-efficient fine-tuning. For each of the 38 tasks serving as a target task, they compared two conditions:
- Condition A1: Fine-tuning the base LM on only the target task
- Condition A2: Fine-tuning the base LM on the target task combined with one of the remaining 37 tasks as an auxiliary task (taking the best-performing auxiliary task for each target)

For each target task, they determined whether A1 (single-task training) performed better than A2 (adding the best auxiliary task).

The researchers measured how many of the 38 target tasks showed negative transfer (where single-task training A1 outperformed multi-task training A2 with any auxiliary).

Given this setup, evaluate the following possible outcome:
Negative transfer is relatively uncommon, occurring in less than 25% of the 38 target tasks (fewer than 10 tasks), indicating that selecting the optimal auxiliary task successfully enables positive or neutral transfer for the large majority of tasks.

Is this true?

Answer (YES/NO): NO